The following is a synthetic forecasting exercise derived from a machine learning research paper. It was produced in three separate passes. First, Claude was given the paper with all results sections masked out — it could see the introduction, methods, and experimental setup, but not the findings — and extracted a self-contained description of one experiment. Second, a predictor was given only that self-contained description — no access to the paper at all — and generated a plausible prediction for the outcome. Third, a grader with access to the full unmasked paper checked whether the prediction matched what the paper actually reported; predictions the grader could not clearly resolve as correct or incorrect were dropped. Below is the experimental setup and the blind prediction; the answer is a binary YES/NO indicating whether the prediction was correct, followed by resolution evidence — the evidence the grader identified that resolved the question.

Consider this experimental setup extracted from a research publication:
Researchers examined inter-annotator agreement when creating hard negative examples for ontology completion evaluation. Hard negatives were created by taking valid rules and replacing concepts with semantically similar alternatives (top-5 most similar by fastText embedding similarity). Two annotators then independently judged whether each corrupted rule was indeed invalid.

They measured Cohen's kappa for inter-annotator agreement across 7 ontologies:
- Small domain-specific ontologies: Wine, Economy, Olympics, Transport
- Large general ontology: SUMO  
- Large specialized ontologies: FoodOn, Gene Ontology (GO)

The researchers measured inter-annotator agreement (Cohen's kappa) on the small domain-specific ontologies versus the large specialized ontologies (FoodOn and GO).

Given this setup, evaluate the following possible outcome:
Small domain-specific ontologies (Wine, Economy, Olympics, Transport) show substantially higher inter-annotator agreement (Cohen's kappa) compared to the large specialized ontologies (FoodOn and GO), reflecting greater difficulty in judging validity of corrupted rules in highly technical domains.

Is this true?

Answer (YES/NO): YES